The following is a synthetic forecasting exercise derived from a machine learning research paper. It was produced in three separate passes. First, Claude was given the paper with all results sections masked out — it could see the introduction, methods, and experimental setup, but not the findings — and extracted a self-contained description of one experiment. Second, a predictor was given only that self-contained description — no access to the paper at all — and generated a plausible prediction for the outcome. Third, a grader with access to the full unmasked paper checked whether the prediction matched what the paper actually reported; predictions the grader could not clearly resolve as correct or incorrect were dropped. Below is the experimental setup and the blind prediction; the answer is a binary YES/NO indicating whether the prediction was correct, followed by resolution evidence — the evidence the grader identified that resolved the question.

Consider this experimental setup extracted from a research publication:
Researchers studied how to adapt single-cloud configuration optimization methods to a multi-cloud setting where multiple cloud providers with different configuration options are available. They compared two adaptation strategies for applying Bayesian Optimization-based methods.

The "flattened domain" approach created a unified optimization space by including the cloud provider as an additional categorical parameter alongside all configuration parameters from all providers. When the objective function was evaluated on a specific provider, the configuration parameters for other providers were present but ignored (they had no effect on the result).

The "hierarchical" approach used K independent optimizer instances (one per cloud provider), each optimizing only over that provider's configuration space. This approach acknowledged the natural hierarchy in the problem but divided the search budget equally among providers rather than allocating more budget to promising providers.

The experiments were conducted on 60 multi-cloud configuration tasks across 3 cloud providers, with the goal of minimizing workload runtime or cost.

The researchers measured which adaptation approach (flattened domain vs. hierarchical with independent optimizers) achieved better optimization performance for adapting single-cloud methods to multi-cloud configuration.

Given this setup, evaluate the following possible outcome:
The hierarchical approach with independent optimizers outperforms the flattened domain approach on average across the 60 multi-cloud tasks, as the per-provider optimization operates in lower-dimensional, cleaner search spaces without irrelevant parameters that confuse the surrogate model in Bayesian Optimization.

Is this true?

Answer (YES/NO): YES